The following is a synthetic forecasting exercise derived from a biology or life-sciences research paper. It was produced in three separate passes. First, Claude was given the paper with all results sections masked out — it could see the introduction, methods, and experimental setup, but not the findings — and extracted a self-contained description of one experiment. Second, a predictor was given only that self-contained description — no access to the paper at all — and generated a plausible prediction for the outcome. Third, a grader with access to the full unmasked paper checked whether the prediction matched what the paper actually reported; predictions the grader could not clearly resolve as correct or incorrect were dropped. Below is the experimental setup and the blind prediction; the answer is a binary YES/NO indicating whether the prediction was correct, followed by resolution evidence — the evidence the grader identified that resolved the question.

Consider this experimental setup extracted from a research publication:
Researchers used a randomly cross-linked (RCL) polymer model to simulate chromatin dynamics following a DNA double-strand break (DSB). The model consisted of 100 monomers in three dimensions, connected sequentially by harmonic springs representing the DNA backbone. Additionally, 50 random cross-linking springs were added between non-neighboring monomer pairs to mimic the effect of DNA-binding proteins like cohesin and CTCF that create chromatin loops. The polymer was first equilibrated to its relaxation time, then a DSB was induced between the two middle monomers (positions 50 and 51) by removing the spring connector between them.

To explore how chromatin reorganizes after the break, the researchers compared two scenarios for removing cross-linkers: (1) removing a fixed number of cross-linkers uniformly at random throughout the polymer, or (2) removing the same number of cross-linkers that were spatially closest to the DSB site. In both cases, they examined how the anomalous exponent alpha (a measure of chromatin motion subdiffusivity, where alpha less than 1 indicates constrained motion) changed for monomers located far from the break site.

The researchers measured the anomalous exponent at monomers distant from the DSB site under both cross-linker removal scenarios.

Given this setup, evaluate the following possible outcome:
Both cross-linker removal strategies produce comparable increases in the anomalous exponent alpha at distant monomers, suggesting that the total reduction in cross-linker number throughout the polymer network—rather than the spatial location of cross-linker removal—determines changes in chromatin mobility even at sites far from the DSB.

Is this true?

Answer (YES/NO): NO